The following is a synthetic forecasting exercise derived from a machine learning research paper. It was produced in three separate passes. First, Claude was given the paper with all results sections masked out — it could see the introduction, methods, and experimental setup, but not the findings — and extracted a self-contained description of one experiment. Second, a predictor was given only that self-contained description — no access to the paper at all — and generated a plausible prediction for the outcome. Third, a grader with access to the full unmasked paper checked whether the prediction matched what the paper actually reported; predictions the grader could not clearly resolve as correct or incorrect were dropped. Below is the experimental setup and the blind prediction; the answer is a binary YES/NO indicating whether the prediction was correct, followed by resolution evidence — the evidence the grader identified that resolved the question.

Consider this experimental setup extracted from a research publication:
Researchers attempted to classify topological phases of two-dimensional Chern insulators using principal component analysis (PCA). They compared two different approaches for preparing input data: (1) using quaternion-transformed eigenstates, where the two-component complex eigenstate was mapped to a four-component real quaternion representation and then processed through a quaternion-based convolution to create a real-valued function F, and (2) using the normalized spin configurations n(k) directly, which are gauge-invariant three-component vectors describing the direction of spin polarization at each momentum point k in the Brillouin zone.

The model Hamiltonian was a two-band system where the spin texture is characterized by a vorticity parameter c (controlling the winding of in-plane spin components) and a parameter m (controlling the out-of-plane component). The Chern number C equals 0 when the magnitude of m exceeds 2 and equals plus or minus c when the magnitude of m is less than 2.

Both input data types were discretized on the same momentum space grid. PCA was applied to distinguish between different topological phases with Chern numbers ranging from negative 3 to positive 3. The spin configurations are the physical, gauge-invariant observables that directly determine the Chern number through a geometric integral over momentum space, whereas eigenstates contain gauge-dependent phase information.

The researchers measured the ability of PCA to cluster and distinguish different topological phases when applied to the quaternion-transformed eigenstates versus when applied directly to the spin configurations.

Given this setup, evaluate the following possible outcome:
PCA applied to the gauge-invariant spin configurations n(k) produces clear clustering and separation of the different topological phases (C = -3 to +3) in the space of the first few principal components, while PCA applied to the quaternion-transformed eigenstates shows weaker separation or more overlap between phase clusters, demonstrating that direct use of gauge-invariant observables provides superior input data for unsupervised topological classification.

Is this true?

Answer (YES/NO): NO